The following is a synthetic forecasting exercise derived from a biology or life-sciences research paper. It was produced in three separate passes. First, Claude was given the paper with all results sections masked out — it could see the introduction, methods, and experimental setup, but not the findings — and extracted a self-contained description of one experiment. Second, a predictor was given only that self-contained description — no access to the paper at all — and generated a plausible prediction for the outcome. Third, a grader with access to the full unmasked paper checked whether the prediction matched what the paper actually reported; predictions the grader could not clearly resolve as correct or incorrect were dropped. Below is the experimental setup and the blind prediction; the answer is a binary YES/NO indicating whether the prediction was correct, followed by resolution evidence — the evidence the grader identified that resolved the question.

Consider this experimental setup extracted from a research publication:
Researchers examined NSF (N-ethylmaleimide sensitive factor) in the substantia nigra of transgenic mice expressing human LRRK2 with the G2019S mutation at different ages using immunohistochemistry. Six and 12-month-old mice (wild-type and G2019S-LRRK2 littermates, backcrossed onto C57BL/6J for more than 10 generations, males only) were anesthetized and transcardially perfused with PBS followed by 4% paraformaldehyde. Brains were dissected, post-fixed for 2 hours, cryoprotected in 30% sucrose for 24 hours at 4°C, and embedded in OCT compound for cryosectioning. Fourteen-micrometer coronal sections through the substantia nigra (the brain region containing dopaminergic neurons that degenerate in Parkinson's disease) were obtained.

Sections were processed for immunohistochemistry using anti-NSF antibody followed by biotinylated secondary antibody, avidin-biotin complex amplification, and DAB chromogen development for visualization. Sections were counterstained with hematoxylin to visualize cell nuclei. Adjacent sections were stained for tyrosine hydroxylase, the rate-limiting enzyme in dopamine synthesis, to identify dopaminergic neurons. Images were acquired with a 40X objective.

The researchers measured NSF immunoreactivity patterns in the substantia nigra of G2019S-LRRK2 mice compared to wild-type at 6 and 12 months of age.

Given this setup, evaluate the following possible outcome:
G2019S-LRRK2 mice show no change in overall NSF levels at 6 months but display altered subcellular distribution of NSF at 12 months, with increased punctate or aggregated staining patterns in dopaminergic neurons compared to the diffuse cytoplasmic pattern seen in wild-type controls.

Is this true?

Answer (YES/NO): NO